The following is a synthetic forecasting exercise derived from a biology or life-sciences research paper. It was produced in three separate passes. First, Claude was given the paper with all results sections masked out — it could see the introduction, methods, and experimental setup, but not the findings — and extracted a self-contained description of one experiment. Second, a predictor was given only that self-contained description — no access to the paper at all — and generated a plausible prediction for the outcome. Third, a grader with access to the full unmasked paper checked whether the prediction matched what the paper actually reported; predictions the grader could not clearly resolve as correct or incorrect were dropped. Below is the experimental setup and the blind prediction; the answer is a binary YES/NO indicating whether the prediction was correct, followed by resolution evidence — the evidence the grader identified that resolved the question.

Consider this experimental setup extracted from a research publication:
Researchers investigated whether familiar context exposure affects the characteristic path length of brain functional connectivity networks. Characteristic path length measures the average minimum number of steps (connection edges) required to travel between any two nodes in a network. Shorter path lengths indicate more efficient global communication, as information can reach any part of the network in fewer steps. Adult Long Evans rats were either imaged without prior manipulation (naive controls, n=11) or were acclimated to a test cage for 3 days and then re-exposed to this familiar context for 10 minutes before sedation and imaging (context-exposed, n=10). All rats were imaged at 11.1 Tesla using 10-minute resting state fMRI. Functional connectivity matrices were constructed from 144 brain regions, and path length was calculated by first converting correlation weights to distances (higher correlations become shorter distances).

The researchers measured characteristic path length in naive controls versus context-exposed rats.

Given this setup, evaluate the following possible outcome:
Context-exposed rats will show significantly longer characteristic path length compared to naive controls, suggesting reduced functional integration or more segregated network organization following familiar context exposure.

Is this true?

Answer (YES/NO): YES